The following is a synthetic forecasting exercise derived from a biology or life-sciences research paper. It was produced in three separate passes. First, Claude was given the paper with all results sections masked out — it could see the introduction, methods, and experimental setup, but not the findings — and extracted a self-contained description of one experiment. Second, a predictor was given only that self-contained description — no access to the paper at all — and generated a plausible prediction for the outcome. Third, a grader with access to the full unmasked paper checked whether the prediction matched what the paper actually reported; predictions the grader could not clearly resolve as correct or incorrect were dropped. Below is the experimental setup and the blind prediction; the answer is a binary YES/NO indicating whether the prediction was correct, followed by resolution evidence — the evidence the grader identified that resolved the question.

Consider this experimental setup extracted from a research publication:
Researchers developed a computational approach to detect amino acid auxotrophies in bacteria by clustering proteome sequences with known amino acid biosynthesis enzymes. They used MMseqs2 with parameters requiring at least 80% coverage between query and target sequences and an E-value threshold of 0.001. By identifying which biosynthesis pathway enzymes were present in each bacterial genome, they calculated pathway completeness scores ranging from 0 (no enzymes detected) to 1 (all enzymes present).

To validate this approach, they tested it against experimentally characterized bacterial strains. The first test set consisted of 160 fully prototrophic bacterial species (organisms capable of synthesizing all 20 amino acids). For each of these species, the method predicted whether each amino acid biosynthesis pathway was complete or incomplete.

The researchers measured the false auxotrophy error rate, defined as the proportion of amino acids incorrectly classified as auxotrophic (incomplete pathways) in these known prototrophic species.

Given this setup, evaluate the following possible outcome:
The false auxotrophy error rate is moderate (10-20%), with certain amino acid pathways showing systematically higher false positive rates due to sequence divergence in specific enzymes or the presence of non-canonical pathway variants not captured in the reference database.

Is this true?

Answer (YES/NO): NO